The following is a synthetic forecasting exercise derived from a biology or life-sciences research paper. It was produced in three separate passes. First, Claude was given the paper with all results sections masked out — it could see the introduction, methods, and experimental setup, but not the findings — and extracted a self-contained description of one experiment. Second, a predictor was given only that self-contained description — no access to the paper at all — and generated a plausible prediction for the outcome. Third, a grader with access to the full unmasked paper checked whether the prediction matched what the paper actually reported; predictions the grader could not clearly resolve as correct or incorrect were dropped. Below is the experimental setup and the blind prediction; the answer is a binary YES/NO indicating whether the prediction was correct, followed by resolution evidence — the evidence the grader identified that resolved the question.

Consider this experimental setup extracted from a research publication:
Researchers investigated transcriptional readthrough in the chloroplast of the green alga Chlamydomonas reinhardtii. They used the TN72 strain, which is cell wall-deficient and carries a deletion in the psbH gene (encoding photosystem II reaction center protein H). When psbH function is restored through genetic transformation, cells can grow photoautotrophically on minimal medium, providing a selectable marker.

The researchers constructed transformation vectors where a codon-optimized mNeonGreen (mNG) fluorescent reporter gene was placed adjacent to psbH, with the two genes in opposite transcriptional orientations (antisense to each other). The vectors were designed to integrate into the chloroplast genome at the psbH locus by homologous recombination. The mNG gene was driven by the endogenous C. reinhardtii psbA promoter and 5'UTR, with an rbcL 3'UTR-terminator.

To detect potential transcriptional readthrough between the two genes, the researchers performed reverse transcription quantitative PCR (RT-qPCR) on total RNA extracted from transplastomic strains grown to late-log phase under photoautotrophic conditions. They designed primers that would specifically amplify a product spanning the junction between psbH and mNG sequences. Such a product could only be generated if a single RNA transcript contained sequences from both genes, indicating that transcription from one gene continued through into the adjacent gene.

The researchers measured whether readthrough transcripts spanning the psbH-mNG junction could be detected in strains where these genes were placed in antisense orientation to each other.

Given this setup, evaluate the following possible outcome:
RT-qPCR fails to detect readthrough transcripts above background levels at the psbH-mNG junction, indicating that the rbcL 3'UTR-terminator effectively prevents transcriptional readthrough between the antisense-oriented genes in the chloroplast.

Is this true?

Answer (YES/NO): NO